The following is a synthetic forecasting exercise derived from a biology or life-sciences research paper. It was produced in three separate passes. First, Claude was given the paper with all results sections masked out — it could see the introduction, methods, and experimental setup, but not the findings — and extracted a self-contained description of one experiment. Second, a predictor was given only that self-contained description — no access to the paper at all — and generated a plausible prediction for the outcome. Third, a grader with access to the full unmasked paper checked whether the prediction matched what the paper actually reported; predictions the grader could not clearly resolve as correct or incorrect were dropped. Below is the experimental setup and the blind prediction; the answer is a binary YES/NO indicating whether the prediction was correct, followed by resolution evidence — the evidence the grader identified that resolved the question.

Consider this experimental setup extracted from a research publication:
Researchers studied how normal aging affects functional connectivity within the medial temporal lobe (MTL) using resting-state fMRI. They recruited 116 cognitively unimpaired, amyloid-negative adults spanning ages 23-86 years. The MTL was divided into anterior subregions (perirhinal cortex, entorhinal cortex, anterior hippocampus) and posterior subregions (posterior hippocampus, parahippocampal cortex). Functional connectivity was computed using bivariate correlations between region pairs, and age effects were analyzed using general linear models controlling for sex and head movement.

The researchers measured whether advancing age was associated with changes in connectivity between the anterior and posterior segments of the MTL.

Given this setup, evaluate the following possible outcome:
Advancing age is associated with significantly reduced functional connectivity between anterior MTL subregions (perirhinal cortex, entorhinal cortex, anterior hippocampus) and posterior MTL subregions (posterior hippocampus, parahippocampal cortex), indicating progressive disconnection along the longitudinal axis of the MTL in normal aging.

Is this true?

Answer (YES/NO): YES